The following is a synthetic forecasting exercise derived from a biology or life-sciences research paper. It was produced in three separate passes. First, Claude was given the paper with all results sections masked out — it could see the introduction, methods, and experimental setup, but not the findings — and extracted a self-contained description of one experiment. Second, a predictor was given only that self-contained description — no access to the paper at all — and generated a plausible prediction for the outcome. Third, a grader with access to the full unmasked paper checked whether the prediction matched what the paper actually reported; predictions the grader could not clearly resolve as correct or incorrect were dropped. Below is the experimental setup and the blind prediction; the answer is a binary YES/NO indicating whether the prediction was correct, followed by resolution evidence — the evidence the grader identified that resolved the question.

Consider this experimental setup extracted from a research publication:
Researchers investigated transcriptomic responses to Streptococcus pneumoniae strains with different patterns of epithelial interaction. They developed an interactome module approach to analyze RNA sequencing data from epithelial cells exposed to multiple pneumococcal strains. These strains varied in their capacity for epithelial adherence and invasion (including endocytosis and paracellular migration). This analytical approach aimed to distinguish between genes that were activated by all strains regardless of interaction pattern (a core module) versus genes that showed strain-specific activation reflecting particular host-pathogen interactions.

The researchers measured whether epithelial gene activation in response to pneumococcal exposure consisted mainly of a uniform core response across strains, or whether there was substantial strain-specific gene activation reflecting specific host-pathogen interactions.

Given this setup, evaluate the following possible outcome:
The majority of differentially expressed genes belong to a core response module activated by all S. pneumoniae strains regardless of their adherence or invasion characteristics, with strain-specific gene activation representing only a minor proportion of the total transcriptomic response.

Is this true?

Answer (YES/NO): NO